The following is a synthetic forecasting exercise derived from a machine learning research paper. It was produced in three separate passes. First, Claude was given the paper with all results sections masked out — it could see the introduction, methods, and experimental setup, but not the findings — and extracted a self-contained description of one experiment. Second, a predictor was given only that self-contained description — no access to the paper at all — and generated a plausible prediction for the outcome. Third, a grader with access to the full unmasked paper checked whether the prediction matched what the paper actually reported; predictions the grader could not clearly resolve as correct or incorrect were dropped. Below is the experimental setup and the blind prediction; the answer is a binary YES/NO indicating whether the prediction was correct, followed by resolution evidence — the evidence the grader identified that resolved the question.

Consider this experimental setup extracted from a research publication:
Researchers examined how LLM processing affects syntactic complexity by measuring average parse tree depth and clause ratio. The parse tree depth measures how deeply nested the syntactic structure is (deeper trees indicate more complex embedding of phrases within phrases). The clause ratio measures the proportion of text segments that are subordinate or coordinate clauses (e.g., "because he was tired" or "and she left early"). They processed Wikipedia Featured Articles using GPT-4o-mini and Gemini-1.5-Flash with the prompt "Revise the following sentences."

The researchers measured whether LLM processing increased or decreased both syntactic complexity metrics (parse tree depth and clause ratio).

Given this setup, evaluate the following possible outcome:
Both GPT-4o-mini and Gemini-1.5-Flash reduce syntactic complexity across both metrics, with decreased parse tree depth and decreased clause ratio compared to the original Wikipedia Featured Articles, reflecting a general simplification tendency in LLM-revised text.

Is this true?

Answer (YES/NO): NO